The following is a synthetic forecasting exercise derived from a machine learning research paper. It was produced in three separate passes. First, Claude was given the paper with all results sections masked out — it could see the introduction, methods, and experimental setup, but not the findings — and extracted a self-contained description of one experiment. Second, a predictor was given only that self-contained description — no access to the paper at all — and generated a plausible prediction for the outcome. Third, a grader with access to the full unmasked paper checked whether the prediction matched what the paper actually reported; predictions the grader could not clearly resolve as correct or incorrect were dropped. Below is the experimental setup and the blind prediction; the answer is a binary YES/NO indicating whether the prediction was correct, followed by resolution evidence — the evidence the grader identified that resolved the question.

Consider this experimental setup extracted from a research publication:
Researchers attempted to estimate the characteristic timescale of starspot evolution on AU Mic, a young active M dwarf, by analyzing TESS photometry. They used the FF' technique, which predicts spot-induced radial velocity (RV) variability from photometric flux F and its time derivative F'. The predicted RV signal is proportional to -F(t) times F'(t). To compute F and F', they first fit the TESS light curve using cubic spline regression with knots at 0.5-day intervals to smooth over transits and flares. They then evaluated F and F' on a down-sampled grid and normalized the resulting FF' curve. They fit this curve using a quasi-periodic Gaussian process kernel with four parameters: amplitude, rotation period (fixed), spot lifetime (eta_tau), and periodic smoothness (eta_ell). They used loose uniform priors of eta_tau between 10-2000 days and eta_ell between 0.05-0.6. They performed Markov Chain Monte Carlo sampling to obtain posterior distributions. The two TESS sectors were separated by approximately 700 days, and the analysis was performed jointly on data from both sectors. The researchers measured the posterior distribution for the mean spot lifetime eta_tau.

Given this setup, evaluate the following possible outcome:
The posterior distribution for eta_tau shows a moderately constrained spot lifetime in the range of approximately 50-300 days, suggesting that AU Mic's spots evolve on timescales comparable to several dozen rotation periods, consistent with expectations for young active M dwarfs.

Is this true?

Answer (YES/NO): NO